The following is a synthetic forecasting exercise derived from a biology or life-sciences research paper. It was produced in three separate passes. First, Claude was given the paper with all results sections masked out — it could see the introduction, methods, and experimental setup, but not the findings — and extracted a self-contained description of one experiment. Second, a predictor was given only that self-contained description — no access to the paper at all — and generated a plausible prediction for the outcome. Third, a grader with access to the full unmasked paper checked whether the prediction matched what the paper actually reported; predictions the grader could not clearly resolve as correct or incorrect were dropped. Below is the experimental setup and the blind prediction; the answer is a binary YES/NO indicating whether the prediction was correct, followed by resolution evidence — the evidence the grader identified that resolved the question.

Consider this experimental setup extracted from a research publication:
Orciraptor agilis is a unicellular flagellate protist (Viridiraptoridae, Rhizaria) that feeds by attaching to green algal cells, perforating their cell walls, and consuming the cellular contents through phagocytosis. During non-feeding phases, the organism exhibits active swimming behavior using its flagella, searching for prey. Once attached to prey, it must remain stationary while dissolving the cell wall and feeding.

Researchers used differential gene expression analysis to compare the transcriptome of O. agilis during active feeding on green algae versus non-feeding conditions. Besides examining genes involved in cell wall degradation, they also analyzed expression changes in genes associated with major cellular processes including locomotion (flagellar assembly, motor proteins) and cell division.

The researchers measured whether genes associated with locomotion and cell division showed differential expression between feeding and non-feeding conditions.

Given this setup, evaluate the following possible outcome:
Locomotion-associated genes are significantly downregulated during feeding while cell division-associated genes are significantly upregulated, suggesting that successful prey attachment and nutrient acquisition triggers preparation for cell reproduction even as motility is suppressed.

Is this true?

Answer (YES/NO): NO